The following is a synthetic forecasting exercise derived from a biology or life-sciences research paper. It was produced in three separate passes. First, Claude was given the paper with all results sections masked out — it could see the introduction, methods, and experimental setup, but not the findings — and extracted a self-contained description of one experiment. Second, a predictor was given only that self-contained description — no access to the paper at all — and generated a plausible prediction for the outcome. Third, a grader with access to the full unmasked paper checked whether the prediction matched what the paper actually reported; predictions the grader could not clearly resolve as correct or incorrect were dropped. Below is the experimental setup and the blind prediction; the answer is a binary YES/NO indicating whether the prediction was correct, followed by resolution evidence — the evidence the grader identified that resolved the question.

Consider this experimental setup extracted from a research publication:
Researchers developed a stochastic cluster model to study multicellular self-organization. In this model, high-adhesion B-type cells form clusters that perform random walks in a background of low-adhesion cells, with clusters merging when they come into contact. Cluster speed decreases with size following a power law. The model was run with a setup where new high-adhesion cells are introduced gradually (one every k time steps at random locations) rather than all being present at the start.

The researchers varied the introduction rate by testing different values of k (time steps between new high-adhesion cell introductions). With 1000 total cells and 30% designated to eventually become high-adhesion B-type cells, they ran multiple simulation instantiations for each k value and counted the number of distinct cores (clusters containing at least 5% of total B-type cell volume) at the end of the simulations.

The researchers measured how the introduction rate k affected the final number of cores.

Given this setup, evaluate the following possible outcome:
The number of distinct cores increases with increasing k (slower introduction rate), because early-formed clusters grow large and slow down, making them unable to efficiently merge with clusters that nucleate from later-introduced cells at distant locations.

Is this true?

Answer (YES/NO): NO